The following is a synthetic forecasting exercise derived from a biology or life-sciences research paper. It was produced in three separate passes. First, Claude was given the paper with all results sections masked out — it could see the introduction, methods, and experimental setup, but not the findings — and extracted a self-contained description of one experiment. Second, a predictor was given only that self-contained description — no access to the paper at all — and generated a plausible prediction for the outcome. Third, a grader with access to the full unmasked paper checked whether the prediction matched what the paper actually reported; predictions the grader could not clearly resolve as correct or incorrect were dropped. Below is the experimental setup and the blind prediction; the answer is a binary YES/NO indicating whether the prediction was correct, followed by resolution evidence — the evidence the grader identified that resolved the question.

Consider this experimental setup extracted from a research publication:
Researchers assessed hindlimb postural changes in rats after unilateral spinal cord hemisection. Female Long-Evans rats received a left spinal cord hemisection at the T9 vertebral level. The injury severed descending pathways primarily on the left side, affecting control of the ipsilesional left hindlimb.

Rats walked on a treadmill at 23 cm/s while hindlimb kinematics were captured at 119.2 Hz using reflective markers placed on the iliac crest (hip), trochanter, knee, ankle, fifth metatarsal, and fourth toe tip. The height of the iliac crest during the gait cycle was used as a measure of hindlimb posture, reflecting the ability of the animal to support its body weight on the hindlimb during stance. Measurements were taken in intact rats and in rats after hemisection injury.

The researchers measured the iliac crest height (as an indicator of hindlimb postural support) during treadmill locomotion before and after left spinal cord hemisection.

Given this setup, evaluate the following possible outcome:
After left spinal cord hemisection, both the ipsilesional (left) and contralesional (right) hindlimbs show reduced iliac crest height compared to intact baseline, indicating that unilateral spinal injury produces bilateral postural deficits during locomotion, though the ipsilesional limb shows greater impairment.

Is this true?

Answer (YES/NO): NO